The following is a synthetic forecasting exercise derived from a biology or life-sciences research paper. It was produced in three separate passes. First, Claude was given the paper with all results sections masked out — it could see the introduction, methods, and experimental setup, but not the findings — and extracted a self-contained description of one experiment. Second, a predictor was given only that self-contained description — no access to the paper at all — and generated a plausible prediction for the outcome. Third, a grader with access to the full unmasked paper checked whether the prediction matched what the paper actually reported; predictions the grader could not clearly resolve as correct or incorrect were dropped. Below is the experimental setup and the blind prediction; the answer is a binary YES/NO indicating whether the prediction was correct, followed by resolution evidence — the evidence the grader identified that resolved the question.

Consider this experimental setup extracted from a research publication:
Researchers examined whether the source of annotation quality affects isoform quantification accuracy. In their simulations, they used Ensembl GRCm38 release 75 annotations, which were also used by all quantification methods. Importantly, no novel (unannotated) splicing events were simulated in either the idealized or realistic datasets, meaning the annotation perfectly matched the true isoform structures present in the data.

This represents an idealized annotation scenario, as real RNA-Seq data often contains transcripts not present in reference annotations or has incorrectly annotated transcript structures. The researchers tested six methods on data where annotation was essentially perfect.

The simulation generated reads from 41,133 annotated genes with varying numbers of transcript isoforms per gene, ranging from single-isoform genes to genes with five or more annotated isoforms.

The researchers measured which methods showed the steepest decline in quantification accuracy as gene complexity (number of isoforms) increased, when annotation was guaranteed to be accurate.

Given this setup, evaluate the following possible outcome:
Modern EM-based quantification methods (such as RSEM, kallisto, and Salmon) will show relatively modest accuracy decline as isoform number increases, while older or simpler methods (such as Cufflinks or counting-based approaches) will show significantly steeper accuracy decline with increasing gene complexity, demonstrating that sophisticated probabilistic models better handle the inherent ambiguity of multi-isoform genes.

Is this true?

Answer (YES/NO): NO